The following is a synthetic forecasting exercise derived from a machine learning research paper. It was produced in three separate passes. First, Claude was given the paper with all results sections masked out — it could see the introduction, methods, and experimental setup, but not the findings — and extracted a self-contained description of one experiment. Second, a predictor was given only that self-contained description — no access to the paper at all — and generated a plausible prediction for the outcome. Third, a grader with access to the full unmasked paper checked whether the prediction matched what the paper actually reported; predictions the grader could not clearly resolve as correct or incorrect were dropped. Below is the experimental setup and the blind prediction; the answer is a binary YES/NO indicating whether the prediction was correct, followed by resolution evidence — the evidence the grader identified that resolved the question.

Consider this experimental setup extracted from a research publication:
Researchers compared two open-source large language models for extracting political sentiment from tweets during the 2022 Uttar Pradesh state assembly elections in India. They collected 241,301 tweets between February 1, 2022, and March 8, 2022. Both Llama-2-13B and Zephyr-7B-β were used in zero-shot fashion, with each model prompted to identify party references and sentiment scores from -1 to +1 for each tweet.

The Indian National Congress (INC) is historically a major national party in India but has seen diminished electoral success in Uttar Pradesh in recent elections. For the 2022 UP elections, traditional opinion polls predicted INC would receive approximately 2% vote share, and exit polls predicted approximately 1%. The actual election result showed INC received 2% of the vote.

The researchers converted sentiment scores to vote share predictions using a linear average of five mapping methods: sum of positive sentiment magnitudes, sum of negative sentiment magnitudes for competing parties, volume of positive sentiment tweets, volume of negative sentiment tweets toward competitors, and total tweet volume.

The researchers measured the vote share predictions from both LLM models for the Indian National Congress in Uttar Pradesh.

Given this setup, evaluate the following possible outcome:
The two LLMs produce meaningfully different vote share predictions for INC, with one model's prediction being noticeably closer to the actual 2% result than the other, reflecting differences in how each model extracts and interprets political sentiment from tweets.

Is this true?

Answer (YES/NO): YES